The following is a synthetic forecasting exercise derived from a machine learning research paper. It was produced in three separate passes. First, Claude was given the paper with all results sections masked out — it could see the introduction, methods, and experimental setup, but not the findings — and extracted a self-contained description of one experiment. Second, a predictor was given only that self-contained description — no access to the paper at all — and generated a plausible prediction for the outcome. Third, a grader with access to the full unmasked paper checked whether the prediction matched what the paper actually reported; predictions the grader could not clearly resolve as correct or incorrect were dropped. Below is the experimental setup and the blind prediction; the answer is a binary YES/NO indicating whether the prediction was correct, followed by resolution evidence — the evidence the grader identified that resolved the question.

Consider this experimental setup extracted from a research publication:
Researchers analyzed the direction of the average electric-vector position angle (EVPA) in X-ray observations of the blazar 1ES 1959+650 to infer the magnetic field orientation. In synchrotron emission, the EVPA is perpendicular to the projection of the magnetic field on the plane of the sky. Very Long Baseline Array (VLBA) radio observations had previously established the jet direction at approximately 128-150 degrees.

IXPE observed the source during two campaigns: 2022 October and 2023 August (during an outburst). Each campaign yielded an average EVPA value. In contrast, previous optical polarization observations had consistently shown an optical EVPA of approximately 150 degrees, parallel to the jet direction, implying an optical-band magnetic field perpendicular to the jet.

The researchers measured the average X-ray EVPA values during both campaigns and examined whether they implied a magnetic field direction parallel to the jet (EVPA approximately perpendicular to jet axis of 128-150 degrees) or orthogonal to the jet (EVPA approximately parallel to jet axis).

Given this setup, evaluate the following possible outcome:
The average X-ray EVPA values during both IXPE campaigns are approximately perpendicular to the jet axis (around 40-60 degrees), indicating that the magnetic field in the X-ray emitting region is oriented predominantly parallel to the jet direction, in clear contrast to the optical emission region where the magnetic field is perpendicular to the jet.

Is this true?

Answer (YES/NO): NO